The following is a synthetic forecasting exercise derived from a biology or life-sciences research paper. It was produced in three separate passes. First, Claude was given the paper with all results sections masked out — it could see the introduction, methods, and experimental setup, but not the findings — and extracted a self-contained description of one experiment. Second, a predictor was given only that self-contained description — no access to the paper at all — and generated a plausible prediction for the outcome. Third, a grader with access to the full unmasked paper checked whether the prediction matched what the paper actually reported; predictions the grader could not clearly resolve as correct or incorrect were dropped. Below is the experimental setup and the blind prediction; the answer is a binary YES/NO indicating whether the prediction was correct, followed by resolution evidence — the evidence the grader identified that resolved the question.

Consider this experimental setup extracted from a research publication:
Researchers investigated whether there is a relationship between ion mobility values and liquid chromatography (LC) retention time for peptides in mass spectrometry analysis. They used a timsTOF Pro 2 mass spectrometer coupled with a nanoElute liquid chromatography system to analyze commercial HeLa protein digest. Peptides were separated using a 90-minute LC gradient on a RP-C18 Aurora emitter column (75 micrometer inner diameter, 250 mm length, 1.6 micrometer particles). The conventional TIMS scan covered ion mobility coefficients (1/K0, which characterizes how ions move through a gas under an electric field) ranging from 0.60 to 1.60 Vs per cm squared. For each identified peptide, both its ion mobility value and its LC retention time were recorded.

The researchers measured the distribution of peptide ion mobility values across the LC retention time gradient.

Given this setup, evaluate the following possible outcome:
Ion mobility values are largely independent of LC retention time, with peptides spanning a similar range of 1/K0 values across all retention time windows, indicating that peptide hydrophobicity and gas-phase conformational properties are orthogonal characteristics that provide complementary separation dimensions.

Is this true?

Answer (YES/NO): NO